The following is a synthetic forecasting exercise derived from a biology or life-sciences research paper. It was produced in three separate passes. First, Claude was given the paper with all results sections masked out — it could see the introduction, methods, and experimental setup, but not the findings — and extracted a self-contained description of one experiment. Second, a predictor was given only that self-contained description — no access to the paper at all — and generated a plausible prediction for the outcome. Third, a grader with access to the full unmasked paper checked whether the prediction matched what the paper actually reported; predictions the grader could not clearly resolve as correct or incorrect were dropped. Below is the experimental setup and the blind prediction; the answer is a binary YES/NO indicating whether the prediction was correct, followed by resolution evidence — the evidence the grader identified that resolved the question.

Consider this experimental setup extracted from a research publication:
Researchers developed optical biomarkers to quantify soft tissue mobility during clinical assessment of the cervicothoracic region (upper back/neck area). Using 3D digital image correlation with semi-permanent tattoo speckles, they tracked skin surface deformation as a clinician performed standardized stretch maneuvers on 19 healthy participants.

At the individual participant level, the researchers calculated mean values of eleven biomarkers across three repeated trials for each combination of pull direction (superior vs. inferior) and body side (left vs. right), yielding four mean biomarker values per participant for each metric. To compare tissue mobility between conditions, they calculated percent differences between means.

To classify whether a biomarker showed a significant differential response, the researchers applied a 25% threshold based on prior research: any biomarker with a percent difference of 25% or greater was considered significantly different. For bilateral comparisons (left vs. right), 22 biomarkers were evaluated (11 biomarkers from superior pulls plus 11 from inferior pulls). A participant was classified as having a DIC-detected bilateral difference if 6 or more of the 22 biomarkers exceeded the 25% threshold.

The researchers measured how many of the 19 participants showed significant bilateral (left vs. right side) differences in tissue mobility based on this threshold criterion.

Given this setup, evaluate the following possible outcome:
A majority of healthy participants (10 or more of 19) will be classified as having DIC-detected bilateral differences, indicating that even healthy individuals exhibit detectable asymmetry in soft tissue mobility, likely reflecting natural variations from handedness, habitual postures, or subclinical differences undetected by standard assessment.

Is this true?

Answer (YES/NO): NO